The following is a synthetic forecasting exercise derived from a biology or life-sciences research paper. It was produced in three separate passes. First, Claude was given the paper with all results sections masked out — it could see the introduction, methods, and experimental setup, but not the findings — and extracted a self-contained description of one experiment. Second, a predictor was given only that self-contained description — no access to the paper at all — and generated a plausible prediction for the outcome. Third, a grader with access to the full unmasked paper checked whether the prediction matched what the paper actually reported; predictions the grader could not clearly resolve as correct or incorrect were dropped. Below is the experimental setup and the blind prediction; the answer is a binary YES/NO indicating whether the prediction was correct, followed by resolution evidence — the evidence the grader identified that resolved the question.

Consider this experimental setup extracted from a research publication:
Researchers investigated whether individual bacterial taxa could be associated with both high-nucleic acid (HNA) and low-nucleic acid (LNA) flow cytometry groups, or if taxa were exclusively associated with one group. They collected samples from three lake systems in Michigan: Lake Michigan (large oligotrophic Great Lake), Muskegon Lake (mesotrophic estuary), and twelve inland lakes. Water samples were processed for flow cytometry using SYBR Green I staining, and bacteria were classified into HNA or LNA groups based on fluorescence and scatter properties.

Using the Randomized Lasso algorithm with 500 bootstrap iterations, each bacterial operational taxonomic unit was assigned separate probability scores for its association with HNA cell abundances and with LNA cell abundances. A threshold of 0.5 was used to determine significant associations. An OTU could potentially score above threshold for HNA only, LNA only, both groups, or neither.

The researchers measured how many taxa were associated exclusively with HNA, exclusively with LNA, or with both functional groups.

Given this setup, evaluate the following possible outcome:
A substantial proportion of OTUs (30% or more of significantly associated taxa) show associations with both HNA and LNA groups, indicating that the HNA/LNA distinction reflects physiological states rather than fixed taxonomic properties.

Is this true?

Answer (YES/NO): NO